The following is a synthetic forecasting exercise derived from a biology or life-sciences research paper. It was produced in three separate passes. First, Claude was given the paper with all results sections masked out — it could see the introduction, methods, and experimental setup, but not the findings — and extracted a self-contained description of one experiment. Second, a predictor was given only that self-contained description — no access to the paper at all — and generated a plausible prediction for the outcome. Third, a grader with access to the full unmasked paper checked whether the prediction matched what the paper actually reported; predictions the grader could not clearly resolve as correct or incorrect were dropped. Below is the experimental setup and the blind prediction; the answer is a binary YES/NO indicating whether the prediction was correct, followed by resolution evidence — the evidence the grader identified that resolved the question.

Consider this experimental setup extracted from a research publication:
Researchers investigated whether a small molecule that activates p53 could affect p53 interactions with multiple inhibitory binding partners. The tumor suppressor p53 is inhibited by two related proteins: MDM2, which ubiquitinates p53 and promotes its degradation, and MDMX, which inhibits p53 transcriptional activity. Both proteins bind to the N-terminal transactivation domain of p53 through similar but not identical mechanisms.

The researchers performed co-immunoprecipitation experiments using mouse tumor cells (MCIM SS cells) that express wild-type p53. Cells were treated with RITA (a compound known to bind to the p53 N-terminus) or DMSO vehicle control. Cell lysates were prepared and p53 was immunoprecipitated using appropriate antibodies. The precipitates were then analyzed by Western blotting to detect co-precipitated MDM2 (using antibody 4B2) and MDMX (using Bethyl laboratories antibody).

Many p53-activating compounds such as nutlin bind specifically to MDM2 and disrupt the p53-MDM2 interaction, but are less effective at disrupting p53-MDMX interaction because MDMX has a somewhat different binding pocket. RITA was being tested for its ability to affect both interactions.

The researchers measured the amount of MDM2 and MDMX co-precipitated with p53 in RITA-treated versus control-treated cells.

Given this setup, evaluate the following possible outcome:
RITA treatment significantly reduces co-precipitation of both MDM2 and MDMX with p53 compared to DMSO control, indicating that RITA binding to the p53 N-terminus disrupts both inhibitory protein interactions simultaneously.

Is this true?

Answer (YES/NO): NO